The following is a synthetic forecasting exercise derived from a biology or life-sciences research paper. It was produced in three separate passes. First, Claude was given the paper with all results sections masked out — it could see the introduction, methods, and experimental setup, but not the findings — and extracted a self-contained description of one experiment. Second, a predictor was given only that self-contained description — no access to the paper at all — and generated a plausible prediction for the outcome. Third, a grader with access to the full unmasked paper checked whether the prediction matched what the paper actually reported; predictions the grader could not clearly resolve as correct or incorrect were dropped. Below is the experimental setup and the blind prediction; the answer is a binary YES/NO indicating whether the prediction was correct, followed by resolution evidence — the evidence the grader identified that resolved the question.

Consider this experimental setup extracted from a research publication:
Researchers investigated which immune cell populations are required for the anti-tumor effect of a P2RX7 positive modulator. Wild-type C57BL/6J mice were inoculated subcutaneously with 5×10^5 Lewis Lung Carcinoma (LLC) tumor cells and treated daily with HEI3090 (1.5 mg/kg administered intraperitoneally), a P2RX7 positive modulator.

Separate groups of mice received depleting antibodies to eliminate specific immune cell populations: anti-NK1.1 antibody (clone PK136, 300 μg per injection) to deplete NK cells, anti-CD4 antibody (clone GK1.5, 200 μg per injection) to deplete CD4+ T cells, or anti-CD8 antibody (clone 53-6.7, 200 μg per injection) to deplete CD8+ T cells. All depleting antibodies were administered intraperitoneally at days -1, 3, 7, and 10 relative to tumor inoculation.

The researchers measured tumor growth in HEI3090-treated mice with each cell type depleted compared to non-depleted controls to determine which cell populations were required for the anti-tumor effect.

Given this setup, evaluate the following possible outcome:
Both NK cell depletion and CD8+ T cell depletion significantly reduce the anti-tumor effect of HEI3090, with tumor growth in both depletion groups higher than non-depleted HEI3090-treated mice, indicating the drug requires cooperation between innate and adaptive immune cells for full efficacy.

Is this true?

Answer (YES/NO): NO